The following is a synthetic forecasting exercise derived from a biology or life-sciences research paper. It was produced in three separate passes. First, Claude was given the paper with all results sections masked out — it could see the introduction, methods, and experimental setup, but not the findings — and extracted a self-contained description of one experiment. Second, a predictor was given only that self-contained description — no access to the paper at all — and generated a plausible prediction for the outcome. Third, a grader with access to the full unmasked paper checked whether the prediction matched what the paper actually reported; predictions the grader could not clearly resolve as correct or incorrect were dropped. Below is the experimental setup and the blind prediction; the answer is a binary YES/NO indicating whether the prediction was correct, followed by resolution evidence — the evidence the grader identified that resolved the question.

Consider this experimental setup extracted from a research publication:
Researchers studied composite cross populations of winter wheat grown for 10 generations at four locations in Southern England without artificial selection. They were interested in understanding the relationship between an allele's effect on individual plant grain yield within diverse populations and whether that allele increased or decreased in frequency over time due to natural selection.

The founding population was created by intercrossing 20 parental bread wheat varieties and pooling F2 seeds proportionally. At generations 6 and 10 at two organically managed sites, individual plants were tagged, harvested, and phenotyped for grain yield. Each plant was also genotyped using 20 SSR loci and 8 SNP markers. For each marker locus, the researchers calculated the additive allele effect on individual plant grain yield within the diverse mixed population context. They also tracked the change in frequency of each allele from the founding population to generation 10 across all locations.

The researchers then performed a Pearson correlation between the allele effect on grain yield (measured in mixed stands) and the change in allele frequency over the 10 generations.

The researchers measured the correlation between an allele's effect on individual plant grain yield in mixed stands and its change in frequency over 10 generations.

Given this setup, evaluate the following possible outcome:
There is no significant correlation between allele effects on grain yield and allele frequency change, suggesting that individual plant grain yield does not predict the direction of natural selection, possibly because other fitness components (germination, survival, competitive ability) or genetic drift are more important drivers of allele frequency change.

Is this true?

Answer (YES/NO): YES